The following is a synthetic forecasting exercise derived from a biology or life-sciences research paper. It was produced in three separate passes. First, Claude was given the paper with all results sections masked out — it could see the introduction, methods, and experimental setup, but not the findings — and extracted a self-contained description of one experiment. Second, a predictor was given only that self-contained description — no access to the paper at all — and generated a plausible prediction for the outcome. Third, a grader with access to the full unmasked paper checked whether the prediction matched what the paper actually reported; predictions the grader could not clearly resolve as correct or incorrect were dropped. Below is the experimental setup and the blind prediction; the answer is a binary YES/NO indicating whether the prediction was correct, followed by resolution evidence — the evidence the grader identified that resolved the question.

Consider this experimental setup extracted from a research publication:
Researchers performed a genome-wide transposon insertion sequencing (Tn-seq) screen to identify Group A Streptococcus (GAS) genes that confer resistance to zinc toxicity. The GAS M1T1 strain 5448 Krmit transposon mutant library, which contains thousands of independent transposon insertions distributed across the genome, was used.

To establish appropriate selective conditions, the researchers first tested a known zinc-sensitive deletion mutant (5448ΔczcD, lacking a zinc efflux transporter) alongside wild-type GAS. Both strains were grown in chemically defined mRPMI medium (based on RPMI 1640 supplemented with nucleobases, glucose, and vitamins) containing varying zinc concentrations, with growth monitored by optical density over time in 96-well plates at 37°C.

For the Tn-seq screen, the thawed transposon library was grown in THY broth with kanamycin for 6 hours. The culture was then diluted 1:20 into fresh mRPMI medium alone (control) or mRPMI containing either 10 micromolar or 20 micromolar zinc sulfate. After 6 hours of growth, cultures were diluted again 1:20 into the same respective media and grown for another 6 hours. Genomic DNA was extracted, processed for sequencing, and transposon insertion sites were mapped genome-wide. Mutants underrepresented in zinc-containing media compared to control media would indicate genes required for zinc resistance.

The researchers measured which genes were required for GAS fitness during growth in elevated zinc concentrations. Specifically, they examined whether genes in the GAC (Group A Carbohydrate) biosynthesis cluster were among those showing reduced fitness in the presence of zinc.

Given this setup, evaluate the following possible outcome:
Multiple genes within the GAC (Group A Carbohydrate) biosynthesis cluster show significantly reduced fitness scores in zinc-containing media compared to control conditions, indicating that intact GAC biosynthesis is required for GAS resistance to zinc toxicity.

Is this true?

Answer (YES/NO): YES